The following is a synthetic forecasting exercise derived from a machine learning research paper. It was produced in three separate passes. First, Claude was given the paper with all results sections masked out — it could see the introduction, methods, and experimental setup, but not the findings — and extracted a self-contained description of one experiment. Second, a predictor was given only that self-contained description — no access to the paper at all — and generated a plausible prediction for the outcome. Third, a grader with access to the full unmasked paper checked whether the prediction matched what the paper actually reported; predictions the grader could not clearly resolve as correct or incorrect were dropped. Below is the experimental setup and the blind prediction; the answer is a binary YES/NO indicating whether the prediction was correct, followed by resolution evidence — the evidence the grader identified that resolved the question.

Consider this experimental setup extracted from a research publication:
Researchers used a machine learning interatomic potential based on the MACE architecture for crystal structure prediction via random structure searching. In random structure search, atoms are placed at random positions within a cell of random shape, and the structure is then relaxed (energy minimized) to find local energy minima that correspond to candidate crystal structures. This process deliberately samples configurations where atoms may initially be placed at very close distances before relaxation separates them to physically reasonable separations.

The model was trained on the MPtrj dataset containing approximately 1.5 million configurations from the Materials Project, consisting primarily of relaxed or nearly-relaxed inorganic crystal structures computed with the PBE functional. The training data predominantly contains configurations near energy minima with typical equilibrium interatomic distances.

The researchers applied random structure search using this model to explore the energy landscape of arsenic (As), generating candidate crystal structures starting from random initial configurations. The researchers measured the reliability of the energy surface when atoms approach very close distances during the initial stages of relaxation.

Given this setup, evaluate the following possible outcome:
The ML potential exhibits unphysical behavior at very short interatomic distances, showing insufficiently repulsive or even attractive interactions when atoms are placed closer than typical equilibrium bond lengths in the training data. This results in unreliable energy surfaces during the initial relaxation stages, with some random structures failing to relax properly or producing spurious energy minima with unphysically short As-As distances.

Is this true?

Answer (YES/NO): YES